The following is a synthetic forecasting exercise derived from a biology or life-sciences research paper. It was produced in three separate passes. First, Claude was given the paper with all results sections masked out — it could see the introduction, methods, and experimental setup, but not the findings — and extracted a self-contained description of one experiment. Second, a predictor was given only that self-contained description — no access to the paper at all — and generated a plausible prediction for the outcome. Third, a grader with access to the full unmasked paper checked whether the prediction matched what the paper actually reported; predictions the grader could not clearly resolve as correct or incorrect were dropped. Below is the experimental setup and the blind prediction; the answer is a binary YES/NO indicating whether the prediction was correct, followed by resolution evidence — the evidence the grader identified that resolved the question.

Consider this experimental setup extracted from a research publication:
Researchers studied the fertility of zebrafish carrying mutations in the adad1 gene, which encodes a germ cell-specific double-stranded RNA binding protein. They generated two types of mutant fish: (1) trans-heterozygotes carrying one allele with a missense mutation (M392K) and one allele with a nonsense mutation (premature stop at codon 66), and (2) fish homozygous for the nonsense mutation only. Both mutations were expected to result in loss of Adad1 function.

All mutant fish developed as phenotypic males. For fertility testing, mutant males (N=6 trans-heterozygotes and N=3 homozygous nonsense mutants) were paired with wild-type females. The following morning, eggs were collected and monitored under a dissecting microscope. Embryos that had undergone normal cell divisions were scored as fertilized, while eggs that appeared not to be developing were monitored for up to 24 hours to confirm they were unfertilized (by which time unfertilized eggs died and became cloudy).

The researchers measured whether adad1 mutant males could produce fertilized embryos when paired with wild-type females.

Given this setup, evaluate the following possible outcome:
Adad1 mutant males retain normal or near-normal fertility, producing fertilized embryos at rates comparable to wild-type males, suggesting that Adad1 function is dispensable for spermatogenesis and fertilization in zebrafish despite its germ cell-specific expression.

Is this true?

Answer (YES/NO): NO